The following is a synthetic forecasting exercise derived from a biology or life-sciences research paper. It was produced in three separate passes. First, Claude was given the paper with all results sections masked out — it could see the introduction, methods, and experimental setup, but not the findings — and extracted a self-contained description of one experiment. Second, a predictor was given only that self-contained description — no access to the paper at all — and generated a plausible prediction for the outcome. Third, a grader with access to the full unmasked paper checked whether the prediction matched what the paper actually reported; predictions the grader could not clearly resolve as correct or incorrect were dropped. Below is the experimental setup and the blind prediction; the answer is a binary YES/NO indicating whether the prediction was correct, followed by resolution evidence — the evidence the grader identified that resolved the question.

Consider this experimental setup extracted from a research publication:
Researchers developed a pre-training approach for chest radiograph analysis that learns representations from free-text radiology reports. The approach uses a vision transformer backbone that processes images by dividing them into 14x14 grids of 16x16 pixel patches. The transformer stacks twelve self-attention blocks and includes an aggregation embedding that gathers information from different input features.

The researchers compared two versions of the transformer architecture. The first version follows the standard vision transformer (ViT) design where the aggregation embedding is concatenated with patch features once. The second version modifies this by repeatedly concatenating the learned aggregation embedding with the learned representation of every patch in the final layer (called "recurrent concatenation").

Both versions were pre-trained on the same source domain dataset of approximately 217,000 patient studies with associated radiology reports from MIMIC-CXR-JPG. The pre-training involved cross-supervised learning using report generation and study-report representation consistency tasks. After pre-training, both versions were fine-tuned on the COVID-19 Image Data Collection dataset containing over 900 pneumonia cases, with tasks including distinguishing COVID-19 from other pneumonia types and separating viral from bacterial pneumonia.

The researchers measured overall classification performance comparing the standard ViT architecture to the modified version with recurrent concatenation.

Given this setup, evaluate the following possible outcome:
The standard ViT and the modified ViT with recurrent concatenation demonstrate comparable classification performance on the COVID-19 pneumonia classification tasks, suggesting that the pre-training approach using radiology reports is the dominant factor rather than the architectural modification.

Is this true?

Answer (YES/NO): NO